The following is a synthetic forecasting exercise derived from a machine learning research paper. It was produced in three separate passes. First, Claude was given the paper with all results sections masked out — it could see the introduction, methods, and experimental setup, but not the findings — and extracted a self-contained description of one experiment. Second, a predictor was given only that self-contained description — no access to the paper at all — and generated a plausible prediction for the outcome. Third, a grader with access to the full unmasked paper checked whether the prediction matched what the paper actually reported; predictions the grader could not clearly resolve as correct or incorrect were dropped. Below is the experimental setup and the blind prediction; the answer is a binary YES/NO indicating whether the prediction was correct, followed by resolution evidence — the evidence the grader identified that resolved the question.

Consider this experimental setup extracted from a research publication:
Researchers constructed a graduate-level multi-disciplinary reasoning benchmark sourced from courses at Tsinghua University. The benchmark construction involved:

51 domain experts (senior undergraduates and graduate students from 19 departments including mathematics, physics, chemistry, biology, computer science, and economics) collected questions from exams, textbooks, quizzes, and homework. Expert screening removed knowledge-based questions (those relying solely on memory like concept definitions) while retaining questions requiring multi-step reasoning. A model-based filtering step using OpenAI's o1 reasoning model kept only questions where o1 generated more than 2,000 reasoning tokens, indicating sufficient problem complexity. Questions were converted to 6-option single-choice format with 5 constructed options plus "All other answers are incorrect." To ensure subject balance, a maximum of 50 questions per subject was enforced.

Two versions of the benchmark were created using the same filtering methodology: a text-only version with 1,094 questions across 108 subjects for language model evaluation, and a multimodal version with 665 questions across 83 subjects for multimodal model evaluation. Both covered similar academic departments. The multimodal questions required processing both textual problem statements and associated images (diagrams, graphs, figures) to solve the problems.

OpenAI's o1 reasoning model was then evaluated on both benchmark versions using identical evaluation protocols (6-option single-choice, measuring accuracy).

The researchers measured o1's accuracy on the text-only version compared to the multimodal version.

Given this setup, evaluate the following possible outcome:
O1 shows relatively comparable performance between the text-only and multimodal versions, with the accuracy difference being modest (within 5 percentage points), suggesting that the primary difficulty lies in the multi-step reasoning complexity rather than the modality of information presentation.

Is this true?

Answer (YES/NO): NO